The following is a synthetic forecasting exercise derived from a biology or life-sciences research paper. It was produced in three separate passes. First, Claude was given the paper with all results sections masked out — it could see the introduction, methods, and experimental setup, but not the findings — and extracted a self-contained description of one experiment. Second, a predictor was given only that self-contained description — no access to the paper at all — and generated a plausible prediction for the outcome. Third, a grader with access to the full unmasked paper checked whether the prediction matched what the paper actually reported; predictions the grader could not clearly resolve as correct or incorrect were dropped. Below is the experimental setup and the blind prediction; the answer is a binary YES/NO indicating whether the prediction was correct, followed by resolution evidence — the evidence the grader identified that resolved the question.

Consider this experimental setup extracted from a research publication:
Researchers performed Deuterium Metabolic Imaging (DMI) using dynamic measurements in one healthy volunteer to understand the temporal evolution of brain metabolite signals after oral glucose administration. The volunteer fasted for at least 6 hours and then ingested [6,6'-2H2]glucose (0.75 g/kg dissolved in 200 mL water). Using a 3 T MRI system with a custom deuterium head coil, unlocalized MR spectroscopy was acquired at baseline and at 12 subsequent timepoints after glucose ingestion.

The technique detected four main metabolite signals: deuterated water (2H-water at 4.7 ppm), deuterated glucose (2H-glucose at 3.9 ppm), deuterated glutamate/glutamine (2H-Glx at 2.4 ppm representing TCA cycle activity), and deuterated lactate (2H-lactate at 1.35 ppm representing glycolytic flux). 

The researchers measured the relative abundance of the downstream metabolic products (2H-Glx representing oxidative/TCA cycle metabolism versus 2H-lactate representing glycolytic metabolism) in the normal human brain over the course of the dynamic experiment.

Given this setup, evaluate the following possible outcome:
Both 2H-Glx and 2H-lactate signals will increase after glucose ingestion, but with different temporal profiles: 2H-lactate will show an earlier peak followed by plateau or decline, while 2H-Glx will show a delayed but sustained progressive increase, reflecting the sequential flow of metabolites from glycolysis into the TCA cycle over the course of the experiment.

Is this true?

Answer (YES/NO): NO